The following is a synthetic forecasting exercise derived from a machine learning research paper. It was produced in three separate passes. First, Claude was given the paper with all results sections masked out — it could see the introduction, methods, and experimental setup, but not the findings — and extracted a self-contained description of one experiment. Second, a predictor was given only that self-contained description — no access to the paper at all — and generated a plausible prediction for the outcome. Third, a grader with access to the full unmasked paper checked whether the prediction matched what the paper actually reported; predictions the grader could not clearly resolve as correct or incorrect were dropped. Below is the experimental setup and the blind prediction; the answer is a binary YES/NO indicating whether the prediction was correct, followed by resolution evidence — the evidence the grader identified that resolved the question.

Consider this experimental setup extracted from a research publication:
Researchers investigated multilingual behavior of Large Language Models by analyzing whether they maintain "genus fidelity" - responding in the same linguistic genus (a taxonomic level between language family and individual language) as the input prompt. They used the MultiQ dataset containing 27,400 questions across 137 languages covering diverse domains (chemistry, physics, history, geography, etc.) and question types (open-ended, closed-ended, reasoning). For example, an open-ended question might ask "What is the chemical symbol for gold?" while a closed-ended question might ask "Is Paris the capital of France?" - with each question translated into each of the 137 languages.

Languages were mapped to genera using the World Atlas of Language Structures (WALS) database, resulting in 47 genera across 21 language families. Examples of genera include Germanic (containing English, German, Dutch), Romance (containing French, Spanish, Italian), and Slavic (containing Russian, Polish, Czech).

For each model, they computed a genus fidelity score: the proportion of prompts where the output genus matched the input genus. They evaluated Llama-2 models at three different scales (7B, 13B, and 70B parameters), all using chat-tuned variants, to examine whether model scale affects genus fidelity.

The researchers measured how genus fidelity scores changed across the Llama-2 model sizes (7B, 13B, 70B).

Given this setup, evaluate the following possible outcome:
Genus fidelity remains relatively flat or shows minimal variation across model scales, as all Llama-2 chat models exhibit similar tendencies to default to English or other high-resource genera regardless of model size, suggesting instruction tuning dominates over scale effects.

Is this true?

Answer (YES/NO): NO